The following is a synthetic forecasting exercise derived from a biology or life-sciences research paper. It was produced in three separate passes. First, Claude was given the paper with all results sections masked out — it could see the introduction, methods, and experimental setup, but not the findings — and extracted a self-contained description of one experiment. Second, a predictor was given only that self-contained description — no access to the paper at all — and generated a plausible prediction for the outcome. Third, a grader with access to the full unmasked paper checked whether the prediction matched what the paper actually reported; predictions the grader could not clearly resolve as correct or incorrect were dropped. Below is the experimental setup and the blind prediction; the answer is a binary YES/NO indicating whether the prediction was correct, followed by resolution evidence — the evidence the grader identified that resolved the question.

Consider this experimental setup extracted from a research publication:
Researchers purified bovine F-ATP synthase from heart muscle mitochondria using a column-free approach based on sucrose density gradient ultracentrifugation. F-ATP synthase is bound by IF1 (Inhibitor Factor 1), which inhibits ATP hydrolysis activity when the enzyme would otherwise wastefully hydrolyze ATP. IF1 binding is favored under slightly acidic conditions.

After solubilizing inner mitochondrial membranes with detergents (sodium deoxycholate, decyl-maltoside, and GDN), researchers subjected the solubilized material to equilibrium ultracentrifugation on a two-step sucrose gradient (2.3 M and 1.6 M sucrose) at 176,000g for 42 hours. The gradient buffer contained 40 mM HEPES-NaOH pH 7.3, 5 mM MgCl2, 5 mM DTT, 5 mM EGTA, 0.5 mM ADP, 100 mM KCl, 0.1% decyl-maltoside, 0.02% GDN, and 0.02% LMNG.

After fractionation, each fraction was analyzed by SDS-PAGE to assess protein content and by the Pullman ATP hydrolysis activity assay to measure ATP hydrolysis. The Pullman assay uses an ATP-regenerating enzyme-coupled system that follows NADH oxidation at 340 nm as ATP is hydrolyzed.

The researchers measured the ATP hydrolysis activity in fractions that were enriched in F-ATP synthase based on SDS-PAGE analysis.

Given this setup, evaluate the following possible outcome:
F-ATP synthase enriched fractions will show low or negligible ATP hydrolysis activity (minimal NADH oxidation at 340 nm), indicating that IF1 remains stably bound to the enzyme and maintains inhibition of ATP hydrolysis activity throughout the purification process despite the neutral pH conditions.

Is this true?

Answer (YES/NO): YES